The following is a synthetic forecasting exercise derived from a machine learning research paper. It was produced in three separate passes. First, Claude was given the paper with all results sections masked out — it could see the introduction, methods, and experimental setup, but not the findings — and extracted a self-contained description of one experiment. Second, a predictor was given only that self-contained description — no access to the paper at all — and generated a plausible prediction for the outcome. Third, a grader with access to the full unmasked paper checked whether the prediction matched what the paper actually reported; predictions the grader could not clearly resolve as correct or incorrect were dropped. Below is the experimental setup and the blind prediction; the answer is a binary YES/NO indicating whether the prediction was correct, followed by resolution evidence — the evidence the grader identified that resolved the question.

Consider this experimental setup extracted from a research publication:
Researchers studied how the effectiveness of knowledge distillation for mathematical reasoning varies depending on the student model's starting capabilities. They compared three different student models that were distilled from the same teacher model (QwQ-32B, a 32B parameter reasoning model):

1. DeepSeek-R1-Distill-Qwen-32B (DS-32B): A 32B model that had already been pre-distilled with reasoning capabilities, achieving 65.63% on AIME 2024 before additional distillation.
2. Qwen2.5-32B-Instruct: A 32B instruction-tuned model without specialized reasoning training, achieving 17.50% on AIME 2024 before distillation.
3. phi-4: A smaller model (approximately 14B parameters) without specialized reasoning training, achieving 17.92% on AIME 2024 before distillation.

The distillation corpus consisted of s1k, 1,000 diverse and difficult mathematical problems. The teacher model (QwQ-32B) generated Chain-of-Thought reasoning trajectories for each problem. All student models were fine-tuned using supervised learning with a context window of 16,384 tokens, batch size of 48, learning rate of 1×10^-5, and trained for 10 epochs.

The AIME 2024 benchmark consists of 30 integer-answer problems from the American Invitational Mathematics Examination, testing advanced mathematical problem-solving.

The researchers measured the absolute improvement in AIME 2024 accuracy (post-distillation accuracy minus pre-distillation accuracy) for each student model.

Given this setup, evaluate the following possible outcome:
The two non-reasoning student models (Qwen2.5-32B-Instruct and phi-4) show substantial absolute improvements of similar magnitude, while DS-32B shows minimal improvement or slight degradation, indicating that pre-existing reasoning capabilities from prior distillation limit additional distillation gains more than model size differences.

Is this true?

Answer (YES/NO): NO